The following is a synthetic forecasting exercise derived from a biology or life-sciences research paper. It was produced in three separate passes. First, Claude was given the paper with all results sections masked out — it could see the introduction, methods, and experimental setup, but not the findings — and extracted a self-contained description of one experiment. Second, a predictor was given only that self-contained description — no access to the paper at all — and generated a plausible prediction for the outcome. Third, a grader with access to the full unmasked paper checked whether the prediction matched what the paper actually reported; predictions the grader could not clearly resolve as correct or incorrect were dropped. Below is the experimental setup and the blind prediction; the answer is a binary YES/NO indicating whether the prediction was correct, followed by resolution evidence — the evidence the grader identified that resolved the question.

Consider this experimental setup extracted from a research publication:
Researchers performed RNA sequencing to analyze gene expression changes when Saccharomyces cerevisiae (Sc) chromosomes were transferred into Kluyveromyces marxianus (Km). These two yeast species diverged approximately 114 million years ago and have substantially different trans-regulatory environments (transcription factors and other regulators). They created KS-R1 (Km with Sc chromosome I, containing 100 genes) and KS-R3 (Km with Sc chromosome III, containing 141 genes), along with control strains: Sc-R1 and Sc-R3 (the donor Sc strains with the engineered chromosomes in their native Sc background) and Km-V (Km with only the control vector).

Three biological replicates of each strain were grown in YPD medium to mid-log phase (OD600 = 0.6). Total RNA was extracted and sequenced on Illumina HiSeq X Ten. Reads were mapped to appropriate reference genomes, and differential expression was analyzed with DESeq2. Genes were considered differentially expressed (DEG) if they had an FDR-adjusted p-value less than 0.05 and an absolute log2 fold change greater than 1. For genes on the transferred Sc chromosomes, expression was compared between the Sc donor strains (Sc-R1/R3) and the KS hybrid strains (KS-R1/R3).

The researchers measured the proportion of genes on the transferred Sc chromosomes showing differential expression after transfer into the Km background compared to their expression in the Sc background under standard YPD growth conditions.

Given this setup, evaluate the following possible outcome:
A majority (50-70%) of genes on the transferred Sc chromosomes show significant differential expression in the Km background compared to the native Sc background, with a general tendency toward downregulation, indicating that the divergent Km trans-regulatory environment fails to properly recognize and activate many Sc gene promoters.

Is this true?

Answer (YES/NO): NO